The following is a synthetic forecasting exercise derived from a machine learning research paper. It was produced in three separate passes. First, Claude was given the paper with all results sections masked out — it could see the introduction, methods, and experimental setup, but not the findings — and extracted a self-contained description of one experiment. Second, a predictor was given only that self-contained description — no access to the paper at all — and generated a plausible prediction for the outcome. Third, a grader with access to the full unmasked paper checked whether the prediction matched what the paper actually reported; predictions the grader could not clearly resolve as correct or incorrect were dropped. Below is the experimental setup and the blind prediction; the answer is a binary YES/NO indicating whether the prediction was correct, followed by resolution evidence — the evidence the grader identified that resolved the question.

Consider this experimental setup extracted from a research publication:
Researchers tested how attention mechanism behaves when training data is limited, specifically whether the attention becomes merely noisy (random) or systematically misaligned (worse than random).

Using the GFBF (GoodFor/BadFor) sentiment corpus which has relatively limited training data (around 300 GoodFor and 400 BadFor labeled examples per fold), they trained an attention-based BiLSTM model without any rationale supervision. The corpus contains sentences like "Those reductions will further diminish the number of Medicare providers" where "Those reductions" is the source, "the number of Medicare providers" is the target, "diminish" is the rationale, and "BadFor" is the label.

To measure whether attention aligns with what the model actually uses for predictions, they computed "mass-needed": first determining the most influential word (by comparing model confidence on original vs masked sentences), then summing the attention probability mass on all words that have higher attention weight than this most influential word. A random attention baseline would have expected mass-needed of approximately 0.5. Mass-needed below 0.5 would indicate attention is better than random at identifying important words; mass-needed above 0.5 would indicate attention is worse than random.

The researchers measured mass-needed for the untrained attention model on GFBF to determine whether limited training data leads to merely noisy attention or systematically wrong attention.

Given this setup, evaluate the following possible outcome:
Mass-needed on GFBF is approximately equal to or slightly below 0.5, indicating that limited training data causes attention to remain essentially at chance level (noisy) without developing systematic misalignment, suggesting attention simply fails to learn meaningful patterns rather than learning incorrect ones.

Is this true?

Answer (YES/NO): NO